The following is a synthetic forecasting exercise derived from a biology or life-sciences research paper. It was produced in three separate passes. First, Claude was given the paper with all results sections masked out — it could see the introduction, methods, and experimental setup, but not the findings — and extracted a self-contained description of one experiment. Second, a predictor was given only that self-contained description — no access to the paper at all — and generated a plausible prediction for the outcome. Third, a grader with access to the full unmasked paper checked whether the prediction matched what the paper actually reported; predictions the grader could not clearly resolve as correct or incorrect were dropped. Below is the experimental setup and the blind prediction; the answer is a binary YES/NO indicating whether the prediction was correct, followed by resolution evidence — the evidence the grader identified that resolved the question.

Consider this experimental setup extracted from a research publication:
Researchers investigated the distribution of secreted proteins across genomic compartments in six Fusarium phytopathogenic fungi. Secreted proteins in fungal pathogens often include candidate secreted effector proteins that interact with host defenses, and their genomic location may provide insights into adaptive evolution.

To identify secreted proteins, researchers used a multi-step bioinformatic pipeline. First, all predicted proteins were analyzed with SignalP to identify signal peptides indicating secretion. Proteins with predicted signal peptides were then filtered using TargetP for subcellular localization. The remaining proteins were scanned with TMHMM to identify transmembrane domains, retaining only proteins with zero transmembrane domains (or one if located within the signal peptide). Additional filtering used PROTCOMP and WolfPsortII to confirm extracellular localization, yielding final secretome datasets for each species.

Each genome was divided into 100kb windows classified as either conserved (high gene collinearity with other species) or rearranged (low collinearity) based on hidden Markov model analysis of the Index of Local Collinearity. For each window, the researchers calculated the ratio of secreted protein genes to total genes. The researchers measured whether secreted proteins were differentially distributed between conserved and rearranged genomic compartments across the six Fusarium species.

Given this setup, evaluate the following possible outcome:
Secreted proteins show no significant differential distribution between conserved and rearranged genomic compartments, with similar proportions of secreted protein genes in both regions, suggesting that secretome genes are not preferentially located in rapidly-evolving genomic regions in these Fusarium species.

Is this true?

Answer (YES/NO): NO